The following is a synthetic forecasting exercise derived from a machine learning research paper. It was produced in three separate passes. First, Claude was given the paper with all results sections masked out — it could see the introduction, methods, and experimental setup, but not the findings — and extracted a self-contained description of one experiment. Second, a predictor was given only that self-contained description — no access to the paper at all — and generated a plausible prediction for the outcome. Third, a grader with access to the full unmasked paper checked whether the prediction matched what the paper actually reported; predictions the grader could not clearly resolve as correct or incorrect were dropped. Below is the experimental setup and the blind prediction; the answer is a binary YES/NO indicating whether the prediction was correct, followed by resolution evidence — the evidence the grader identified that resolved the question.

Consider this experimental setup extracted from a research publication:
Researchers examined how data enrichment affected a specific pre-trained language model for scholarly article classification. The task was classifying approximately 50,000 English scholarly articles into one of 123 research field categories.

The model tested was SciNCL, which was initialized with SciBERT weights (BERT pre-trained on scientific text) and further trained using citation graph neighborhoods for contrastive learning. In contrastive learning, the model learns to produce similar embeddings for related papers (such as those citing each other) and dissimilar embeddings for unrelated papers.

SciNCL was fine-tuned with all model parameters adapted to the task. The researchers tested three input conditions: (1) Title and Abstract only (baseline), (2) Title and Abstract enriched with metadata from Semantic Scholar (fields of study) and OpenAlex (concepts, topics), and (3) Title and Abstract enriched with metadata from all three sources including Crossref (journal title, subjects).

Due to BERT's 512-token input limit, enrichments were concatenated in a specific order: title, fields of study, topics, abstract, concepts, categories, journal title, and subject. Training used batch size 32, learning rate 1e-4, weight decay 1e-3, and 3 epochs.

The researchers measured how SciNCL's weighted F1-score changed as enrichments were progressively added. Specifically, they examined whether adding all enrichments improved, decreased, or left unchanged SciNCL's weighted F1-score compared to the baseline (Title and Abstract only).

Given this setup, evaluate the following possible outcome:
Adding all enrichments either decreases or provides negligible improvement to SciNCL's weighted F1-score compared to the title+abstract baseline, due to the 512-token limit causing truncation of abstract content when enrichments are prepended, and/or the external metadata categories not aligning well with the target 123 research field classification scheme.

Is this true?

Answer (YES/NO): YES